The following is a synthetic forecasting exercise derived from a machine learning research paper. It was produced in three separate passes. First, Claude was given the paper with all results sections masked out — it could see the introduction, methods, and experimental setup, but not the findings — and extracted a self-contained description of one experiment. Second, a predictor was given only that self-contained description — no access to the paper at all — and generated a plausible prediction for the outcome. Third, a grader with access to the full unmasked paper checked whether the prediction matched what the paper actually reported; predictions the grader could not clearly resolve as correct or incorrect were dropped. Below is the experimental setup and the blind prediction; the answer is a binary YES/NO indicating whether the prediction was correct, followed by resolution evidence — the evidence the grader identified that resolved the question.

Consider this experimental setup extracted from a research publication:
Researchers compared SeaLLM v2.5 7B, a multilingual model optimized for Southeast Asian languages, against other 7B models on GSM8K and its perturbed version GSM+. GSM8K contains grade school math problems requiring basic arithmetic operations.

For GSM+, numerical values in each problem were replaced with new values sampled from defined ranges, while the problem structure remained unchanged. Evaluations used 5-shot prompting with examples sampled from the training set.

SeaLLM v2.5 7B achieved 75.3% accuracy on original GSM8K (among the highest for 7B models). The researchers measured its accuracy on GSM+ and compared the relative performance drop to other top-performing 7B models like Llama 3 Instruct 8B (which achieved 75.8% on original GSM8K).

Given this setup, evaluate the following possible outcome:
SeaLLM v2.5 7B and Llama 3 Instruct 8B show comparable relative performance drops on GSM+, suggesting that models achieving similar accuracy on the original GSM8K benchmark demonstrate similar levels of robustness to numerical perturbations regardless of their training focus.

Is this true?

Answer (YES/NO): NO